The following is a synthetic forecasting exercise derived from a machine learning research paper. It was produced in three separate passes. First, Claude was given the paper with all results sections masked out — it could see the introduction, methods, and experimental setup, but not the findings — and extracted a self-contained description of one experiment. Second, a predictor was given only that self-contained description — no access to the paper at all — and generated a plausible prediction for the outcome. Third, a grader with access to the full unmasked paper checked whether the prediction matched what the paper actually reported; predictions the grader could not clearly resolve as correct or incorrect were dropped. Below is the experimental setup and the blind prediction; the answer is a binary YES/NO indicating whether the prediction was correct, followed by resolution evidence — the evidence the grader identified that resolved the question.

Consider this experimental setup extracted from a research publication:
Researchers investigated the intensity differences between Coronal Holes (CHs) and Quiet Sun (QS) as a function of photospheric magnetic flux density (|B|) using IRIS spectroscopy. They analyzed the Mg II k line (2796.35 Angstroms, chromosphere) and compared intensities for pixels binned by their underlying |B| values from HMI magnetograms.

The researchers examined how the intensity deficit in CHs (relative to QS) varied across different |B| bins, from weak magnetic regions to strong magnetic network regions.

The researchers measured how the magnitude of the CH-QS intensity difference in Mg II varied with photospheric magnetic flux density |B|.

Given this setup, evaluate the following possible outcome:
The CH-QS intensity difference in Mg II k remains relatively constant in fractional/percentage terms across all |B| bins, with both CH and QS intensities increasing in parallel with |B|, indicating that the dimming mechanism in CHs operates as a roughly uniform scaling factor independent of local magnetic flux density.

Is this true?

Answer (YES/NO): NO